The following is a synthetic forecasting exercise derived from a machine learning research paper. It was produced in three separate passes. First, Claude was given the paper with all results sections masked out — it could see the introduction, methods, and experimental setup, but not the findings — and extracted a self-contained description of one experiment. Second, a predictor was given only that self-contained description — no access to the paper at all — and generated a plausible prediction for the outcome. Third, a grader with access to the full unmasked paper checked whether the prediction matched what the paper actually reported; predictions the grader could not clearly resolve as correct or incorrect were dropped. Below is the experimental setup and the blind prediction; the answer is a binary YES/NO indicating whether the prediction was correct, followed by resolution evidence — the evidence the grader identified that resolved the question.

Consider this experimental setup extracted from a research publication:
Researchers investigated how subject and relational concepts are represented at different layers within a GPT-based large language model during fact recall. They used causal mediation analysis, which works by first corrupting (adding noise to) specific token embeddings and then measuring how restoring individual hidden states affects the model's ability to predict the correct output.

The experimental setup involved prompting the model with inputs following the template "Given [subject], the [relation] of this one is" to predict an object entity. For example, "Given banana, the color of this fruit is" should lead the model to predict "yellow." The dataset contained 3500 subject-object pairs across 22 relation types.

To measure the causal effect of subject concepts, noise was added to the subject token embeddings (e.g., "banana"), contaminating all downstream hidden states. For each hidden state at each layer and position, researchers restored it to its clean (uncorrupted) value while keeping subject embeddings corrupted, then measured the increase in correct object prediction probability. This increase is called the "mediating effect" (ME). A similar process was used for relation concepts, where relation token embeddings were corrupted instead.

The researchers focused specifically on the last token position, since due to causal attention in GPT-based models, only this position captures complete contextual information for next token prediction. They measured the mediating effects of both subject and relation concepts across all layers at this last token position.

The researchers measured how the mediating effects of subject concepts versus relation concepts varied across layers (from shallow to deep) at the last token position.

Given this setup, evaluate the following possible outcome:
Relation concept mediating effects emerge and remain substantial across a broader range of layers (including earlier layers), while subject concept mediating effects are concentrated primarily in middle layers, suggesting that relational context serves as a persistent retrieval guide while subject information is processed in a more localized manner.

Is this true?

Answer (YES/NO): NO